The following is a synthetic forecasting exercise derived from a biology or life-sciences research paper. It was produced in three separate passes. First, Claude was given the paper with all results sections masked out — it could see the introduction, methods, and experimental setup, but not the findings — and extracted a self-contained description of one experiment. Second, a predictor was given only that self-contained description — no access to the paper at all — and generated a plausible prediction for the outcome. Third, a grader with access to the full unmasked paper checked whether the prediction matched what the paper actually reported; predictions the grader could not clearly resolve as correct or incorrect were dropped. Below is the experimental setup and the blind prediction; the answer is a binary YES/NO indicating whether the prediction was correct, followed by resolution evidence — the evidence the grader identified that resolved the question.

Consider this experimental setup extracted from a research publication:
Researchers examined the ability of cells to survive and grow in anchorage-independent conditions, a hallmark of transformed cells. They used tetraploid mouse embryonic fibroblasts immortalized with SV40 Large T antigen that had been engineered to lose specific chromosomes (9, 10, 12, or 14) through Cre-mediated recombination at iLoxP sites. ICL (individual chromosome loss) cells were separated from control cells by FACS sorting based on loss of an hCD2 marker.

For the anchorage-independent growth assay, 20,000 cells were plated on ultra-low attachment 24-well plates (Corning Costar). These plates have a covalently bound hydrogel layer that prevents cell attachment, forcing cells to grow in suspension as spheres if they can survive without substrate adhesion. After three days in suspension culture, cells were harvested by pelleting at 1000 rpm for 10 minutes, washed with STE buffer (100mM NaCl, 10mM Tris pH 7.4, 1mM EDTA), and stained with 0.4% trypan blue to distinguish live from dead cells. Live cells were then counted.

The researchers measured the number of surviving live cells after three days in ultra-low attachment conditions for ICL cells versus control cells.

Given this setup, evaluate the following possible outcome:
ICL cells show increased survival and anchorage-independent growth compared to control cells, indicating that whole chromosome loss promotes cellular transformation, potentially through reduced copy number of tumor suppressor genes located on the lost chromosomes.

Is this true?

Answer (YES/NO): YES